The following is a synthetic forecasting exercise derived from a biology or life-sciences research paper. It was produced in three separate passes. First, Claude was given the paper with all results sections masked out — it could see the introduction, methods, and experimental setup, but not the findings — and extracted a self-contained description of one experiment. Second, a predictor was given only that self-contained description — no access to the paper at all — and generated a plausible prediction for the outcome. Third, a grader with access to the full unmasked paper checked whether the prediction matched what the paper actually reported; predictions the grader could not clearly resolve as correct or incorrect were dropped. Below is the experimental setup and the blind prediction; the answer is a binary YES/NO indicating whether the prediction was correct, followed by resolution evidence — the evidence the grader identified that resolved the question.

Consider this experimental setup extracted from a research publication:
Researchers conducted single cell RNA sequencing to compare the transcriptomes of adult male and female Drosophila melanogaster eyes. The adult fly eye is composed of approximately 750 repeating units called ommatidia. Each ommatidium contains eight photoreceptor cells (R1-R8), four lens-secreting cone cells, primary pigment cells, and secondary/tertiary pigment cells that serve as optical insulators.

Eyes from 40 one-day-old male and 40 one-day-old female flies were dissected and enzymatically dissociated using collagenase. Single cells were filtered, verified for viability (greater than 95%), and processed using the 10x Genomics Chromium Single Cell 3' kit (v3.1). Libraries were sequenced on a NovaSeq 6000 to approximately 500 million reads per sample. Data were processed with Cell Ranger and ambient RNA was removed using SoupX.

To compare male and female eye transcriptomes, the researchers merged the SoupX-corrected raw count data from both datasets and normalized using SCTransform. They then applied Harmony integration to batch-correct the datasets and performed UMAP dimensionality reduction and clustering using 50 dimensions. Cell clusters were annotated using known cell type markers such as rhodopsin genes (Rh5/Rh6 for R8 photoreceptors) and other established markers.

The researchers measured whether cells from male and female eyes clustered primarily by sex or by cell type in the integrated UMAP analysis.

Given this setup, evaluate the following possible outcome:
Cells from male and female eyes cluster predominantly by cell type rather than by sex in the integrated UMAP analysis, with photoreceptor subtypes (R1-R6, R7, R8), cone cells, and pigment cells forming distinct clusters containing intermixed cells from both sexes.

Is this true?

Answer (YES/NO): YES